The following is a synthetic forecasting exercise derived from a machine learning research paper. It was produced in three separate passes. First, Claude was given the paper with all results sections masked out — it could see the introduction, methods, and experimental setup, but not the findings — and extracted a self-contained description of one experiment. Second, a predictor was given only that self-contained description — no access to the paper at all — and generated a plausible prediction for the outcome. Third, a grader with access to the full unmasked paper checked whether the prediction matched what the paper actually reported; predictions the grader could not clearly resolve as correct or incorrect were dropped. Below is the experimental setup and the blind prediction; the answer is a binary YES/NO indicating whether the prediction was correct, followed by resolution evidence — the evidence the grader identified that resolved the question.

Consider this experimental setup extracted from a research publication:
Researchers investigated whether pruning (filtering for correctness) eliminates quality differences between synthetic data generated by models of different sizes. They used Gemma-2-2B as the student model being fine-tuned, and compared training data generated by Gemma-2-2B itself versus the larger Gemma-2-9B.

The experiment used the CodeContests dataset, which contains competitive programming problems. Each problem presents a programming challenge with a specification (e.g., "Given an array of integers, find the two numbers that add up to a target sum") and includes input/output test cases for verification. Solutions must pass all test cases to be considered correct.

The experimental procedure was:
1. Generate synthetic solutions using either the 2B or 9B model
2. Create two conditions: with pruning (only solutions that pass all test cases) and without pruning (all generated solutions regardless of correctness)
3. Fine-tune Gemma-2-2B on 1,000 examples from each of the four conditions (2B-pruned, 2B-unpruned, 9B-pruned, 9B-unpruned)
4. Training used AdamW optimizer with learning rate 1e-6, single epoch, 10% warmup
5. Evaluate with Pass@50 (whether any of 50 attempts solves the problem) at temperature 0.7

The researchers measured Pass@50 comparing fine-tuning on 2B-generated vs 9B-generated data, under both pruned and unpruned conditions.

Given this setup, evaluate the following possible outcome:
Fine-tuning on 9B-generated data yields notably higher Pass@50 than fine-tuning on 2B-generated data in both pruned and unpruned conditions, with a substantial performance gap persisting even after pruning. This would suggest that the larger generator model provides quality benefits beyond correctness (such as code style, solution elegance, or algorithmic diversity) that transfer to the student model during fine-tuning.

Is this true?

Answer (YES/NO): NO